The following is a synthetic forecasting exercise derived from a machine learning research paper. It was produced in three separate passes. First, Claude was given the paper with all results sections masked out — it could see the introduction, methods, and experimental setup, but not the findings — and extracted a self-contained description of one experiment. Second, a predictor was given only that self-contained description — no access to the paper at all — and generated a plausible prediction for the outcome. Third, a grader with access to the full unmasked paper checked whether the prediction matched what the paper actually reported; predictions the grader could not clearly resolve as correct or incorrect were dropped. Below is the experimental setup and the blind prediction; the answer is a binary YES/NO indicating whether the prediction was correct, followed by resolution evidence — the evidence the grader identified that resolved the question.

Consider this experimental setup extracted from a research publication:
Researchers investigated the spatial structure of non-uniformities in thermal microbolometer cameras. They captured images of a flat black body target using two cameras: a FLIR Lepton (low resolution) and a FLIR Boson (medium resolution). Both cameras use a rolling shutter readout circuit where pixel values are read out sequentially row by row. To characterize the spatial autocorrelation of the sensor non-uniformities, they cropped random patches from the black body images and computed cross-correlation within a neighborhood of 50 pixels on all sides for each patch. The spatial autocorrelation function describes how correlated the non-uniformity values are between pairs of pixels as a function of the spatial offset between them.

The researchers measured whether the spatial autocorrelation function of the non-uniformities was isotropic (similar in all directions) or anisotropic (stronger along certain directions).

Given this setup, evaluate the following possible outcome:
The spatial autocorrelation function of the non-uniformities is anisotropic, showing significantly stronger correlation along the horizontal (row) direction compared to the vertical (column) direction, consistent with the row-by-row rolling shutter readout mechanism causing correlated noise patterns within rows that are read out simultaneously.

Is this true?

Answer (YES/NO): NO